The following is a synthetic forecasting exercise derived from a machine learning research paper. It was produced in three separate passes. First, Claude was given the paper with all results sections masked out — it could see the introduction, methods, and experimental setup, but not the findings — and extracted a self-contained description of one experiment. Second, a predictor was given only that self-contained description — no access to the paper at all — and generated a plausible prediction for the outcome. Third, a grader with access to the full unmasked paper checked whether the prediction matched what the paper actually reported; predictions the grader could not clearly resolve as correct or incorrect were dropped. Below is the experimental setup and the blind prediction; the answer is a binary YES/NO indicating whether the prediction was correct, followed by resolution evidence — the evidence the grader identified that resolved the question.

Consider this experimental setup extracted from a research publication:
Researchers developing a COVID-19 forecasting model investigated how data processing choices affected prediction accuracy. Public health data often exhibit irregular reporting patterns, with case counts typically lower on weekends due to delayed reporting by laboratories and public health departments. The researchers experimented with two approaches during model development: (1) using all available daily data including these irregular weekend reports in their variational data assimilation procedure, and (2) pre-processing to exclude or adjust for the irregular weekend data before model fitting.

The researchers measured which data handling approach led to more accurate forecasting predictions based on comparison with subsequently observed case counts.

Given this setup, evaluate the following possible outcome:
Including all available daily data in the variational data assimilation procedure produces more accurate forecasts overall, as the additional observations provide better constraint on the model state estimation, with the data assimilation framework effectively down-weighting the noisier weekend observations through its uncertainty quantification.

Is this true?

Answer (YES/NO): NO